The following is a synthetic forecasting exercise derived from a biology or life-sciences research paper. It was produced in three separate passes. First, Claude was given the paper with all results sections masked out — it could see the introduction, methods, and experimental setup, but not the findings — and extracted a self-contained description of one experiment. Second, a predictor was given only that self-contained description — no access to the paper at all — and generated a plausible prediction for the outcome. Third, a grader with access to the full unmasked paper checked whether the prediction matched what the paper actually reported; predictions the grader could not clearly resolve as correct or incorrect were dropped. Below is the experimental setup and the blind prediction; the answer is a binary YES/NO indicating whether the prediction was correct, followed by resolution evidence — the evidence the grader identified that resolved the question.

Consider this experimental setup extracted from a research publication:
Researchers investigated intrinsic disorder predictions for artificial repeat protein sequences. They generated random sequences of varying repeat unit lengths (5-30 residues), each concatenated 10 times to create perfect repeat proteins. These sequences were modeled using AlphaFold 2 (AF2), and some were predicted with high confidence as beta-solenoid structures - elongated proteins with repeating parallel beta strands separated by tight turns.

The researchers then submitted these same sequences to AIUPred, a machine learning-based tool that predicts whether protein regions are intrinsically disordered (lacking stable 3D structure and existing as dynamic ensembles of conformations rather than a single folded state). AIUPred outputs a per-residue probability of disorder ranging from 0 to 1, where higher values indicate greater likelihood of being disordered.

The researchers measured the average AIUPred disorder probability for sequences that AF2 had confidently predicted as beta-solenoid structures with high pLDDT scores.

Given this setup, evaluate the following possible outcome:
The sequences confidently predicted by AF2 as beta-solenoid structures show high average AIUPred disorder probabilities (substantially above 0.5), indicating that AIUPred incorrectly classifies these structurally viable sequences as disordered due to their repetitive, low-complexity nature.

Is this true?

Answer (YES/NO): NO